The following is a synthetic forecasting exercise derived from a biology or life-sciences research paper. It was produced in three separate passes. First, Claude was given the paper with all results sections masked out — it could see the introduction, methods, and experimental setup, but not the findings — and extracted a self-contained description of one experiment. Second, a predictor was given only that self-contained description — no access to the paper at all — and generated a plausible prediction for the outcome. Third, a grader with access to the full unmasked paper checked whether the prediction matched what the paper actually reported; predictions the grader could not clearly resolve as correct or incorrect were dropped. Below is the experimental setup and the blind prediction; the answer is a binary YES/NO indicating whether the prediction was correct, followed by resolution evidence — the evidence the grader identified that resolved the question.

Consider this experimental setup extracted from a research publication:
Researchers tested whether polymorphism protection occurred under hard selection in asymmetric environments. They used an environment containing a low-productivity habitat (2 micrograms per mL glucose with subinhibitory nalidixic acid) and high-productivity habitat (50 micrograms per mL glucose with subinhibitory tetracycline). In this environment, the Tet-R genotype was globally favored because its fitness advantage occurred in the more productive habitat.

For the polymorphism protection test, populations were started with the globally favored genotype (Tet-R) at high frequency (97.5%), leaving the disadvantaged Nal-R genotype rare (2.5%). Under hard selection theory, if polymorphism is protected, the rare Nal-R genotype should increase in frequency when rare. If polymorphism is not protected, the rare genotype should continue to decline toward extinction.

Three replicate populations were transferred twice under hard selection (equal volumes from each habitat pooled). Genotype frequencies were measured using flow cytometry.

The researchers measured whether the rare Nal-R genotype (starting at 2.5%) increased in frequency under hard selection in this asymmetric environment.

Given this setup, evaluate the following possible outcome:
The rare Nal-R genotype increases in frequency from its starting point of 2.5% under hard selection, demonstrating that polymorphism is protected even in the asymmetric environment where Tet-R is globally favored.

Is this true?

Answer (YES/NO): NO